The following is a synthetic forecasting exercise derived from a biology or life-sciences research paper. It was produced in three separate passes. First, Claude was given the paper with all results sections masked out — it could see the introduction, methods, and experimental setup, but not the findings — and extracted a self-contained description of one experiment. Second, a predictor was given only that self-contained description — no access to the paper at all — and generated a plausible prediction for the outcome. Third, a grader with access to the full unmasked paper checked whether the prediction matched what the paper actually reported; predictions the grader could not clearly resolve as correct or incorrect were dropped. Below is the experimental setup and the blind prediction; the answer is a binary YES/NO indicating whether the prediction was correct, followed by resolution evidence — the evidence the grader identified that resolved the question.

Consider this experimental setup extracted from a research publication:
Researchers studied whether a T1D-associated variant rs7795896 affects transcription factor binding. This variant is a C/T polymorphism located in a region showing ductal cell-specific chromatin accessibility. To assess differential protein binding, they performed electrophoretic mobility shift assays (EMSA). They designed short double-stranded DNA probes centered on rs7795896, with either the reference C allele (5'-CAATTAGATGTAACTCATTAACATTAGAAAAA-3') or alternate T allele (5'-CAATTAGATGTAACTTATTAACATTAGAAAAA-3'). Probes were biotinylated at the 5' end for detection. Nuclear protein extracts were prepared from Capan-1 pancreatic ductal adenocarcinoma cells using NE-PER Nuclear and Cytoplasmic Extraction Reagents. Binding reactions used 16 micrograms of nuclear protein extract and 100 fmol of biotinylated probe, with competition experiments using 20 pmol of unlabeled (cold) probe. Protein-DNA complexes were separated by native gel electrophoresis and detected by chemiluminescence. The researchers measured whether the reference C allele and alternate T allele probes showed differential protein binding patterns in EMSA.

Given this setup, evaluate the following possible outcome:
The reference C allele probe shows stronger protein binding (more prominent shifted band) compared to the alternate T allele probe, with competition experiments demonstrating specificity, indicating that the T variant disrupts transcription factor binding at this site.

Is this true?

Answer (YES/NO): NO